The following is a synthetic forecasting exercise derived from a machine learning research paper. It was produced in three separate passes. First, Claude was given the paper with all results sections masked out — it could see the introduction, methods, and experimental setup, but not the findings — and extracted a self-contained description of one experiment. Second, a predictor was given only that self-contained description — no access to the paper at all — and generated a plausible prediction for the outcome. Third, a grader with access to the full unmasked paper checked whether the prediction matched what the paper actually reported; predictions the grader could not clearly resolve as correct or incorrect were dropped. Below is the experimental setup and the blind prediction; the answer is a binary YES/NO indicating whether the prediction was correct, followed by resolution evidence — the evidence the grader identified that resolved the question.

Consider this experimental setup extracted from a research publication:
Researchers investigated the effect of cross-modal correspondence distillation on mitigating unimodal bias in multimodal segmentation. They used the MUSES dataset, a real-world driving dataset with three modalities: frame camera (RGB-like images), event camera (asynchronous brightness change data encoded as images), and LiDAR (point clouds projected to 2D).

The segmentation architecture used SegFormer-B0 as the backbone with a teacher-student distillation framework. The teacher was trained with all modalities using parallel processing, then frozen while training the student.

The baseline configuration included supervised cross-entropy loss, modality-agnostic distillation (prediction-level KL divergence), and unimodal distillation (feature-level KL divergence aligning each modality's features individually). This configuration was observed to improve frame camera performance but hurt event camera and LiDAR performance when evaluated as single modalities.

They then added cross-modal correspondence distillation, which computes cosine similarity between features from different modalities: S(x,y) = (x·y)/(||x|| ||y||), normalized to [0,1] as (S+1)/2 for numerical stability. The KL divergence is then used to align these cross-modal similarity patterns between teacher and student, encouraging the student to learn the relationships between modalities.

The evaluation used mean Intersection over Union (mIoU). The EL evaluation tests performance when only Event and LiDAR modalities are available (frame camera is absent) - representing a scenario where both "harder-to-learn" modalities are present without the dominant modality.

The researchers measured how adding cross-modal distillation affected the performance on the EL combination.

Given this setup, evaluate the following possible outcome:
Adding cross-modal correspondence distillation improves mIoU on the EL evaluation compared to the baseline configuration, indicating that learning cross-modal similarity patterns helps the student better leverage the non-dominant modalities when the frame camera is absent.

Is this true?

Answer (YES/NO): YES